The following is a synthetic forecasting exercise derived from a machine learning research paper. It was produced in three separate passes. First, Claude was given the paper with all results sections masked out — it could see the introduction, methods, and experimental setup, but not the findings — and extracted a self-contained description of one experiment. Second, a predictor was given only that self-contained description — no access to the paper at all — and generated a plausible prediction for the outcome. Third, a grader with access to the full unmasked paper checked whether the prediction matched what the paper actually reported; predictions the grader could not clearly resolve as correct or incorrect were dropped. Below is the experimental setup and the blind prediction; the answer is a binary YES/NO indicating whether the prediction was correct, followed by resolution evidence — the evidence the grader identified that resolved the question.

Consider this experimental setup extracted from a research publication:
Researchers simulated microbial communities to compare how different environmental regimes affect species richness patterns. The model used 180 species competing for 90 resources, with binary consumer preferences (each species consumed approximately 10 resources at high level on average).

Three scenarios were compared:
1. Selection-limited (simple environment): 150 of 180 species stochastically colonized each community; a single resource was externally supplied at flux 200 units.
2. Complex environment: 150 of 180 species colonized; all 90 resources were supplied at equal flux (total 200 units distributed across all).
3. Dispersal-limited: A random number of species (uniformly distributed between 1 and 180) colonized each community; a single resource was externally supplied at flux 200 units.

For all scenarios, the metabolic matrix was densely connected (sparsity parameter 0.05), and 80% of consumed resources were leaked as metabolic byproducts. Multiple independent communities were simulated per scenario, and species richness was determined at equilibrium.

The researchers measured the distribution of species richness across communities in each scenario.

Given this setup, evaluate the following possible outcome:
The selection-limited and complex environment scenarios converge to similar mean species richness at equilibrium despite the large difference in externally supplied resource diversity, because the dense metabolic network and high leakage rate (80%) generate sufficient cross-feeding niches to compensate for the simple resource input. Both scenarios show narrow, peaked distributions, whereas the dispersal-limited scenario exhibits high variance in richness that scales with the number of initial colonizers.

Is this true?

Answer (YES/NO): NO